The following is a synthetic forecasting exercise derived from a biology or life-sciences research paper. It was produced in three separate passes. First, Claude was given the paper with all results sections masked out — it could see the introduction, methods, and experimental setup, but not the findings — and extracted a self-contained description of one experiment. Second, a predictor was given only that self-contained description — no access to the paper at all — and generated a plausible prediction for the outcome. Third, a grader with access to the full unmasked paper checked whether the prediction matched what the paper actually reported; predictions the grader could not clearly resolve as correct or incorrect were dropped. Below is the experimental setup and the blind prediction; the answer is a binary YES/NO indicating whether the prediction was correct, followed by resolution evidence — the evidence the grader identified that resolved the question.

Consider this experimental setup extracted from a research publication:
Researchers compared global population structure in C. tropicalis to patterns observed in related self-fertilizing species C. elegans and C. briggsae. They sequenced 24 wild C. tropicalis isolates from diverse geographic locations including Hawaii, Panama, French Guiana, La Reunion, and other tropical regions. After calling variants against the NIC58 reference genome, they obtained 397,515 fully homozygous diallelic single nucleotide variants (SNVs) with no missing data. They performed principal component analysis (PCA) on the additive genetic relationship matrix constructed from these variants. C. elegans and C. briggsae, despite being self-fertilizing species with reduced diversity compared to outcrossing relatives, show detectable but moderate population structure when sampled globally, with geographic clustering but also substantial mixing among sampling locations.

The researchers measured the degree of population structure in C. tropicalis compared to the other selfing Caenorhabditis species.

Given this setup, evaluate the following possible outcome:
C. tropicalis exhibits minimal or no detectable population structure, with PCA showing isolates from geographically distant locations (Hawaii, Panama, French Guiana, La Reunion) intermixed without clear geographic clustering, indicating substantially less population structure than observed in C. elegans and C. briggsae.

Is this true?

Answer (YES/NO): NO